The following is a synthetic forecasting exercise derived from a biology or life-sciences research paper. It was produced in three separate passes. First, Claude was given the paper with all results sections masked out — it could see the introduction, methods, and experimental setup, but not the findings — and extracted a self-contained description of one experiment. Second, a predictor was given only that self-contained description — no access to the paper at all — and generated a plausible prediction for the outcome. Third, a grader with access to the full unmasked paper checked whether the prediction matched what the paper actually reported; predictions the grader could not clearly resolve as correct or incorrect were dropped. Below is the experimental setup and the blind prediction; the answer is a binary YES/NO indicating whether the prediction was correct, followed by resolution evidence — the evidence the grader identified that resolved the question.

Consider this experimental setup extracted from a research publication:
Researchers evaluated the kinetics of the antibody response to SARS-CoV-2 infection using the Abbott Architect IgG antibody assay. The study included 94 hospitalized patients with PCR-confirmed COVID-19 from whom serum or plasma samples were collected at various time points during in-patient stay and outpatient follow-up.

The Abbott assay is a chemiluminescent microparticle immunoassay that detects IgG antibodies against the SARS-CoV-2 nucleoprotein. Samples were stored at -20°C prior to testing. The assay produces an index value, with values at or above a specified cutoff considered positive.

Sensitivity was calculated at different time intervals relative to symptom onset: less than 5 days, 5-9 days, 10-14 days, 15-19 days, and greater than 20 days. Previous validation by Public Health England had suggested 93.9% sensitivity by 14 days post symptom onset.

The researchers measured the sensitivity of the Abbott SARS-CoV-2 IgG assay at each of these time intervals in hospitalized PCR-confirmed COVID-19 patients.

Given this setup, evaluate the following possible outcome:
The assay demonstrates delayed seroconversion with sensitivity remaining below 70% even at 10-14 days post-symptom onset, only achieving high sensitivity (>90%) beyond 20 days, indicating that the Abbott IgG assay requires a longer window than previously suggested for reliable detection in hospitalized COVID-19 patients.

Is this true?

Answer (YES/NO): YES